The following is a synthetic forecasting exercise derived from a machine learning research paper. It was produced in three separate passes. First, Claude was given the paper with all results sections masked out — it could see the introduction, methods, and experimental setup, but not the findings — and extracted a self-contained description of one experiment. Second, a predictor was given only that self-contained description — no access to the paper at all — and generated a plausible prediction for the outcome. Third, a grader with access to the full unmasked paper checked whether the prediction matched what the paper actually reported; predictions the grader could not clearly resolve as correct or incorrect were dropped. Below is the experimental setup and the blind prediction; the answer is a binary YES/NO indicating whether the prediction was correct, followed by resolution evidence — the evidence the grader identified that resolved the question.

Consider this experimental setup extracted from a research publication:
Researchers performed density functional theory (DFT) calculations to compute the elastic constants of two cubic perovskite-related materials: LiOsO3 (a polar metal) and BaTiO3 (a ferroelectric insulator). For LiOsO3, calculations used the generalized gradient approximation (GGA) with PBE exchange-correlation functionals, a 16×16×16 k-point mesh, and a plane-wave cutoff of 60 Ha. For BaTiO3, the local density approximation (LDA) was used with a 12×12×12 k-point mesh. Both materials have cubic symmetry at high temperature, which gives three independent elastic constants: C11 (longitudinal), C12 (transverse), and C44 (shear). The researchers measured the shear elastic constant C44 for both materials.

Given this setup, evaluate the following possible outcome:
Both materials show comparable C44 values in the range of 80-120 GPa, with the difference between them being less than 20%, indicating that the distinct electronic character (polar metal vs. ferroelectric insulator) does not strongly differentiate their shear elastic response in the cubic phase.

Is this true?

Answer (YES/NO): NO